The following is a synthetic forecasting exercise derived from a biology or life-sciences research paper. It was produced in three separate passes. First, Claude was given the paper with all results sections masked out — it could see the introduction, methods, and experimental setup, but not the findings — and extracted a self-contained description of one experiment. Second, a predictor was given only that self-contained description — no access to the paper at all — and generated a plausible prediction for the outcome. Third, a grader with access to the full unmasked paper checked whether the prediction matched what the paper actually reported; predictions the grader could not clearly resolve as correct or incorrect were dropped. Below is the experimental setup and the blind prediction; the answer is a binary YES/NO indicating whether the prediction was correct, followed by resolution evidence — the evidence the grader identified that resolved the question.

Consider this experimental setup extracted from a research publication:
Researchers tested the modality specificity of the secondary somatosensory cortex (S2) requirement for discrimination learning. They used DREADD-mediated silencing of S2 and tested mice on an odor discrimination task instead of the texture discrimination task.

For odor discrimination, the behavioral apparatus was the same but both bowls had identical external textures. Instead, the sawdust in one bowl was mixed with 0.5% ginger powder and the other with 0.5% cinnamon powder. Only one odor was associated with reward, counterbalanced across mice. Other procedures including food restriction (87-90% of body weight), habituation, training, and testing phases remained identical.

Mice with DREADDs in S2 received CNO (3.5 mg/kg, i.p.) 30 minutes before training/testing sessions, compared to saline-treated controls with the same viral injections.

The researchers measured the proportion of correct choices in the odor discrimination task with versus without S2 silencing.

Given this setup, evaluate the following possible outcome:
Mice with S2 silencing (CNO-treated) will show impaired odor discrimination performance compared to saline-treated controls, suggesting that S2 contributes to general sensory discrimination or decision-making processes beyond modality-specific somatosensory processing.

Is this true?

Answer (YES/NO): NO